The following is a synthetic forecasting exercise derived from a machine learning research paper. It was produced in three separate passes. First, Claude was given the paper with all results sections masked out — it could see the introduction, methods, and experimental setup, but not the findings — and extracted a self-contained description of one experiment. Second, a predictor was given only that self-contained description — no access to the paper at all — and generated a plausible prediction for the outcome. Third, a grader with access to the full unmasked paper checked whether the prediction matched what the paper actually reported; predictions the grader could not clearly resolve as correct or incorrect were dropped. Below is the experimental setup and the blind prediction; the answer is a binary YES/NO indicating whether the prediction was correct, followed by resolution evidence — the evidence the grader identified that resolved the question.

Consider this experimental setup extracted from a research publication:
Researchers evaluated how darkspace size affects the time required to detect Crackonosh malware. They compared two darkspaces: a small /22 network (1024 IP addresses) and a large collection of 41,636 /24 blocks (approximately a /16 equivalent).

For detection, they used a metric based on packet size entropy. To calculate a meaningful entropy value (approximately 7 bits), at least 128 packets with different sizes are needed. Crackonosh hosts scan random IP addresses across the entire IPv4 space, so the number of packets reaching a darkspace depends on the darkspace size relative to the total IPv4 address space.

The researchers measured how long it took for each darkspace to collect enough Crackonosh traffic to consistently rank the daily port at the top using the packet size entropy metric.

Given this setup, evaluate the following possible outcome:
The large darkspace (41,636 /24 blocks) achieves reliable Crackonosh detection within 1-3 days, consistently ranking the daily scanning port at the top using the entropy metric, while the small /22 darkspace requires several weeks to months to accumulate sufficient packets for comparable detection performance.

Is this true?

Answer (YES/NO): NO